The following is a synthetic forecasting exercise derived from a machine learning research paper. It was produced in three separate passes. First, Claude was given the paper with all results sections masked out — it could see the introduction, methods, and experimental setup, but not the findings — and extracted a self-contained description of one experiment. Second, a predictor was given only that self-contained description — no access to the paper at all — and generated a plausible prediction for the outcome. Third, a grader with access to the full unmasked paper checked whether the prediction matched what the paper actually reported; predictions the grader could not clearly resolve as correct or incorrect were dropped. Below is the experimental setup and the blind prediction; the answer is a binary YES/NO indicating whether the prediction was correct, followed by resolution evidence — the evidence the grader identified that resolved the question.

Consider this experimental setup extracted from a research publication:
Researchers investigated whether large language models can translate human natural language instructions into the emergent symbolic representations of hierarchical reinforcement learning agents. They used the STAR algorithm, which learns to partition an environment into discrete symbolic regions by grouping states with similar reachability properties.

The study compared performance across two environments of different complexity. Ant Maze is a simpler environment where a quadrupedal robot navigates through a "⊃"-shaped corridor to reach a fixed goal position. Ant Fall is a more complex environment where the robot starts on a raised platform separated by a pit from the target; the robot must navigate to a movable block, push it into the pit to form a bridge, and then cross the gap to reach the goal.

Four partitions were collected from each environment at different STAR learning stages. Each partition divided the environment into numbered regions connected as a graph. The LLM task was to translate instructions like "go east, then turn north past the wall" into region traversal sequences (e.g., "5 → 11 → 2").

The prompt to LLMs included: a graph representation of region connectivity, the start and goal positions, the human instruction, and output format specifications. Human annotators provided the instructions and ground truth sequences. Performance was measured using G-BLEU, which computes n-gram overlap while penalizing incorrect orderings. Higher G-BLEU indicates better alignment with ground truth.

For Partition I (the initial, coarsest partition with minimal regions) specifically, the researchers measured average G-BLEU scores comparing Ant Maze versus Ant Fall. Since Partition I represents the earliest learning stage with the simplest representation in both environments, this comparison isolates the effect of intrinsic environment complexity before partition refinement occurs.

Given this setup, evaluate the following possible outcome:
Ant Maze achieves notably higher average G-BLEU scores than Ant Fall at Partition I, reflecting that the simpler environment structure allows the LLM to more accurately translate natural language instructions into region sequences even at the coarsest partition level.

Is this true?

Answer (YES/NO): NO